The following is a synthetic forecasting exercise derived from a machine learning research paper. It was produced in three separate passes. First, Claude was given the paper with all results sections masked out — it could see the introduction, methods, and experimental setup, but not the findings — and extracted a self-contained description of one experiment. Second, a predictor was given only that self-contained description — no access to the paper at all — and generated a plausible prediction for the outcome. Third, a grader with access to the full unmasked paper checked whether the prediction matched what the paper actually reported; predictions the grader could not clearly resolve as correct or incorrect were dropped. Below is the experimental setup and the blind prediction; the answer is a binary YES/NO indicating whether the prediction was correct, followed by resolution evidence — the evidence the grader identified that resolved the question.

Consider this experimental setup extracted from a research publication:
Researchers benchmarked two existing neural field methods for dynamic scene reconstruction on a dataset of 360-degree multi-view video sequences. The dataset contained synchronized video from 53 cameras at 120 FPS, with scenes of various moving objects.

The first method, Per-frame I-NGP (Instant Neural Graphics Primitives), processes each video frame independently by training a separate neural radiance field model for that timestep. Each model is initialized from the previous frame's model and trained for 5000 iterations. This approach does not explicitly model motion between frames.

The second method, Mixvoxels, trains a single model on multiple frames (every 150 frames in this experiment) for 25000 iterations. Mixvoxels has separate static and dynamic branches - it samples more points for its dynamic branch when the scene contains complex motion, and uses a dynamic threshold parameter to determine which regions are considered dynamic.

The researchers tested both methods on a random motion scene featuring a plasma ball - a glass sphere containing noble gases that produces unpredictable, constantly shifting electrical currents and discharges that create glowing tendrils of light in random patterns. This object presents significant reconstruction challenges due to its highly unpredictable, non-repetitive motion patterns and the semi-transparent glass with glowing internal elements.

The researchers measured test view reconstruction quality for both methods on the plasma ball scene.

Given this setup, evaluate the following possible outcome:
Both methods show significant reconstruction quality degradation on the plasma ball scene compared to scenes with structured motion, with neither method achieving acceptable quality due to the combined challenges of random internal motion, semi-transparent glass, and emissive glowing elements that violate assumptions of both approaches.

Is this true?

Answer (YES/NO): NO